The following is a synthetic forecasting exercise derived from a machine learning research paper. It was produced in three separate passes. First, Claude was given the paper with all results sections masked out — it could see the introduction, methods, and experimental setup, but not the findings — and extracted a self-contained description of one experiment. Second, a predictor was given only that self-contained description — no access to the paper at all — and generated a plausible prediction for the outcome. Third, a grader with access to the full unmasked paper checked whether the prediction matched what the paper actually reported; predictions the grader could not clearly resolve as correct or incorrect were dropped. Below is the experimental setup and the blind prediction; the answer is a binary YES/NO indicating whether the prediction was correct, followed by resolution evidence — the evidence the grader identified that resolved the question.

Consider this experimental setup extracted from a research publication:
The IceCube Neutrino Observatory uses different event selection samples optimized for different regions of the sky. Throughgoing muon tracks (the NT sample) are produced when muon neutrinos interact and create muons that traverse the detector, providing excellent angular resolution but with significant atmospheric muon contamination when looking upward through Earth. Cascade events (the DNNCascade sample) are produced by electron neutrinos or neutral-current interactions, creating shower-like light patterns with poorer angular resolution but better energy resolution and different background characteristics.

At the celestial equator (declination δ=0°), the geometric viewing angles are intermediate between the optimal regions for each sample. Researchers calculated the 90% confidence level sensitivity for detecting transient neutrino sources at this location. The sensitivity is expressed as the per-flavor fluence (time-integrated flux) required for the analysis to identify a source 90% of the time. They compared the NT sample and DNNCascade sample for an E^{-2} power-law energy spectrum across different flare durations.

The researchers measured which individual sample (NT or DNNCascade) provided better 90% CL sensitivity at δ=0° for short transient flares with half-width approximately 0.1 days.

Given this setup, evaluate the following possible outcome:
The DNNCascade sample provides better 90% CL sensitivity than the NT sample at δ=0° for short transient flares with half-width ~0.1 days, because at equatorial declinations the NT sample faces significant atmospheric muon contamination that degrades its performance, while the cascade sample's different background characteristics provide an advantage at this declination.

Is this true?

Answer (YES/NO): NO